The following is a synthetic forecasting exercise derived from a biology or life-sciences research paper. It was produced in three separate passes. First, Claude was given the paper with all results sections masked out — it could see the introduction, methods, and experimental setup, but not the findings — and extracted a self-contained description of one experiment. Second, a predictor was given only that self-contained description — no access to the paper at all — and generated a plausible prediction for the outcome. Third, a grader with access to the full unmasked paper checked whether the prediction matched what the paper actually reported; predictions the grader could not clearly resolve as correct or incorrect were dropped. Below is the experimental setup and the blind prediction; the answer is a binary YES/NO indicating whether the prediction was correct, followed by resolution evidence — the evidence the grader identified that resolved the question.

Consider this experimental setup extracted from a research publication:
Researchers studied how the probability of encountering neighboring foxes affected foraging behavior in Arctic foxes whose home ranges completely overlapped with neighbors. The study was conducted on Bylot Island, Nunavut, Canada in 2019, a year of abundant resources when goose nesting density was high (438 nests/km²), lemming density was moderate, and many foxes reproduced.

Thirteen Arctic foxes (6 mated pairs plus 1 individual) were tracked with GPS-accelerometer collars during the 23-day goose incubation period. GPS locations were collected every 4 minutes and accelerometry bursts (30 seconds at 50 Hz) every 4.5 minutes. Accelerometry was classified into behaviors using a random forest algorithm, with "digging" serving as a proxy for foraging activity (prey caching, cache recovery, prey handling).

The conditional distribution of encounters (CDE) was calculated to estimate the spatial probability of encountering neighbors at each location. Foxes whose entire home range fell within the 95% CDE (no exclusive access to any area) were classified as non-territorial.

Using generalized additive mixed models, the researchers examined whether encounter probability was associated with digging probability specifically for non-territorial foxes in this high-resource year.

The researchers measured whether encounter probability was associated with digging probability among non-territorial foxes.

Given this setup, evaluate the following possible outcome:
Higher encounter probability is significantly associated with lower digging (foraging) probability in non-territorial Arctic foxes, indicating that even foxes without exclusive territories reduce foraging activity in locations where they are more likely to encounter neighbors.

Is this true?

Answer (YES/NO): YES